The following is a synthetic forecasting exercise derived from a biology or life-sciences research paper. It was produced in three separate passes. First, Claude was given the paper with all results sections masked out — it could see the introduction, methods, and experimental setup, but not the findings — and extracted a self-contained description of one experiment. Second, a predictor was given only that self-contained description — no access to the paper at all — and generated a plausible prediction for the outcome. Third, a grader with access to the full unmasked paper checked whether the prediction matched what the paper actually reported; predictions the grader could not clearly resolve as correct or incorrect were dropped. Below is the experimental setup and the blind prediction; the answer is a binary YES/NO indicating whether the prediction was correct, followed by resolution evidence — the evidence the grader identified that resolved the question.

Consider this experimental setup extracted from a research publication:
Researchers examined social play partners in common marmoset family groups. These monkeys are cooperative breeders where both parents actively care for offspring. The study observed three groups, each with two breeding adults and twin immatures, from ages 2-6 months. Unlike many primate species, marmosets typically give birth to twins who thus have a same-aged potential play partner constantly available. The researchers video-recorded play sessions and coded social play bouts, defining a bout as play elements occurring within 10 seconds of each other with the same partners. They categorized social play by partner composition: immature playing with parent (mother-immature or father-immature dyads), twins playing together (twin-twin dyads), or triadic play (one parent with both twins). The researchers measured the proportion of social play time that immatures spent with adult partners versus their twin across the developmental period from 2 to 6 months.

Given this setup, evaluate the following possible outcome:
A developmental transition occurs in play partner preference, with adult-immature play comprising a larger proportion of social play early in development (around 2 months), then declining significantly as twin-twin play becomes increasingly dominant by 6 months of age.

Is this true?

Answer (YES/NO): NO